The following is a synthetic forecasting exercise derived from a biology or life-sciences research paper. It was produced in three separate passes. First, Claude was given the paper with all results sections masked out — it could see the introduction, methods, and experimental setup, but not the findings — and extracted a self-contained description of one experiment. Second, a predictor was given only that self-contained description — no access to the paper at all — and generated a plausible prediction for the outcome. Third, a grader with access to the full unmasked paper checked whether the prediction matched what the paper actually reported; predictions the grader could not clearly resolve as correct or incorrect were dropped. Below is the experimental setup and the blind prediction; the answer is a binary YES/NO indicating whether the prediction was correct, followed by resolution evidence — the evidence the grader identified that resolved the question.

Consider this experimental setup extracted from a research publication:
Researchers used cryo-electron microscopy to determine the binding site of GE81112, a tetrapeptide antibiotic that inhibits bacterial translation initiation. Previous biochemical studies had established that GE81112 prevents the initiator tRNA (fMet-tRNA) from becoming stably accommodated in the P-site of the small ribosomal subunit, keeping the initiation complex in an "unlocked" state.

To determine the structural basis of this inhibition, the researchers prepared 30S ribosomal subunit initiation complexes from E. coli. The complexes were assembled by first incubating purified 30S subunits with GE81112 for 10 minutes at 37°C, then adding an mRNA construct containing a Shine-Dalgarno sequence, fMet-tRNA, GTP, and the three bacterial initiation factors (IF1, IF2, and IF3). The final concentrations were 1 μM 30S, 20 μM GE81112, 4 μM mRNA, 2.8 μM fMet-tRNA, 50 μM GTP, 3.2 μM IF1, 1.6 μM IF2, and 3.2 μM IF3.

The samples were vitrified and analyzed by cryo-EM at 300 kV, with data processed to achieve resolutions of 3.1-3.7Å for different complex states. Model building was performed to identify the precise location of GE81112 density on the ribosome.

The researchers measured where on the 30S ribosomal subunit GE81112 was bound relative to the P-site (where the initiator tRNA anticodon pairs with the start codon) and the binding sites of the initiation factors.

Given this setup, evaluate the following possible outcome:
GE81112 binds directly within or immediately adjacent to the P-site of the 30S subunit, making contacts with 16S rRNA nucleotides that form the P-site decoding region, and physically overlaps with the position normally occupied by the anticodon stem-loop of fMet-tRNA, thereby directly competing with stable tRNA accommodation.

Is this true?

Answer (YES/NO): NO